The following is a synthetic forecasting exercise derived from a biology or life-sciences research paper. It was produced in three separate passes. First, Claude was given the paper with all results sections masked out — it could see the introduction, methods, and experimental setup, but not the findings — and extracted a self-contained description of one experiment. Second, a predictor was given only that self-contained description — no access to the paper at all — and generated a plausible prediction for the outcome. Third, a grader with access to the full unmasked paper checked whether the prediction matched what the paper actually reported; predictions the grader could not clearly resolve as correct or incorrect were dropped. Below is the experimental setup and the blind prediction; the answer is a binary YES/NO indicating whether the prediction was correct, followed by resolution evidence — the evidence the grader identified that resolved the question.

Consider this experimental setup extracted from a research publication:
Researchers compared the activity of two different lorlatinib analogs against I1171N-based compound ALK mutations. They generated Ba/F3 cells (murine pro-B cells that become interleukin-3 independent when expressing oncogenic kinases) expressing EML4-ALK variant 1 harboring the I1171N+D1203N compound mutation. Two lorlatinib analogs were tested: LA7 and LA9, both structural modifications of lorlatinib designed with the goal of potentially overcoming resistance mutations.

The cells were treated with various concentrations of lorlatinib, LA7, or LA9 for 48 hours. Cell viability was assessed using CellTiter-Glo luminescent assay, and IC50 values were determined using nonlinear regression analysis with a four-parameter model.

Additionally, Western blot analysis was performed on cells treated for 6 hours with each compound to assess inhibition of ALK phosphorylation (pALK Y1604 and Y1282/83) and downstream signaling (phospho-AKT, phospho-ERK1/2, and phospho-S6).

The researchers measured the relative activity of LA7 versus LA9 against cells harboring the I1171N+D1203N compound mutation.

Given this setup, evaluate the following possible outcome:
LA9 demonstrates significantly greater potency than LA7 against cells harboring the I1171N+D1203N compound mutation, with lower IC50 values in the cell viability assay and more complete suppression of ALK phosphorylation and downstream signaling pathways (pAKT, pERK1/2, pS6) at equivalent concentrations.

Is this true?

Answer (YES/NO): NO